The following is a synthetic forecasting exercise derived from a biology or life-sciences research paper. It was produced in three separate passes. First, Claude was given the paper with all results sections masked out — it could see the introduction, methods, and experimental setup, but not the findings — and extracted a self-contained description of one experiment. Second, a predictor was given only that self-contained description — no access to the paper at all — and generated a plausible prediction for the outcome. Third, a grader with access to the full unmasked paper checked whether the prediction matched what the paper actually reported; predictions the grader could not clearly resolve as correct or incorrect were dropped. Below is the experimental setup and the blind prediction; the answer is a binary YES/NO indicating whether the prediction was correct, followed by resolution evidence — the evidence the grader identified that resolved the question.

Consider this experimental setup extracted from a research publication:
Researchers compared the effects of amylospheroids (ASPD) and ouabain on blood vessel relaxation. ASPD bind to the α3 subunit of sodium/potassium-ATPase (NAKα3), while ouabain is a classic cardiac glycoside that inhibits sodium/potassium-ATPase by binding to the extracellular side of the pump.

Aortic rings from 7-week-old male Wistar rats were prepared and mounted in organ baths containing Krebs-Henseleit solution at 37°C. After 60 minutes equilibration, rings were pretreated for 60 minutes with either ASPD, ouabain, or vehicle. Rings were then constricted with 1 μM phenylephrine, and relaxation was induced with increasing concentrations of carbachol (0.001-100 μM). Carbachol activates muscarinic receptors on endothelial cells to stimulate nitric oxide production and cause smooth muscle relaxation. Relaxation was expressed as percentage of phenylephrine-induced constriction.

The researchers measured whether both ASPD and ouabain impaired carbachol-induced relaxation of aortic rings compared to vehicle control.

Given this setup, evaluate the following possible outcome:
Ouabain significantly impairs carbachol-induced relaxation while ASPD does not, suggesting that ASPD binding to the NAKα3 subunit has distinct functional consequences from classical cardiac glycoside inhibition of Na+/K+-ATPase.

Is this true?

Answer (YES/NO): NO